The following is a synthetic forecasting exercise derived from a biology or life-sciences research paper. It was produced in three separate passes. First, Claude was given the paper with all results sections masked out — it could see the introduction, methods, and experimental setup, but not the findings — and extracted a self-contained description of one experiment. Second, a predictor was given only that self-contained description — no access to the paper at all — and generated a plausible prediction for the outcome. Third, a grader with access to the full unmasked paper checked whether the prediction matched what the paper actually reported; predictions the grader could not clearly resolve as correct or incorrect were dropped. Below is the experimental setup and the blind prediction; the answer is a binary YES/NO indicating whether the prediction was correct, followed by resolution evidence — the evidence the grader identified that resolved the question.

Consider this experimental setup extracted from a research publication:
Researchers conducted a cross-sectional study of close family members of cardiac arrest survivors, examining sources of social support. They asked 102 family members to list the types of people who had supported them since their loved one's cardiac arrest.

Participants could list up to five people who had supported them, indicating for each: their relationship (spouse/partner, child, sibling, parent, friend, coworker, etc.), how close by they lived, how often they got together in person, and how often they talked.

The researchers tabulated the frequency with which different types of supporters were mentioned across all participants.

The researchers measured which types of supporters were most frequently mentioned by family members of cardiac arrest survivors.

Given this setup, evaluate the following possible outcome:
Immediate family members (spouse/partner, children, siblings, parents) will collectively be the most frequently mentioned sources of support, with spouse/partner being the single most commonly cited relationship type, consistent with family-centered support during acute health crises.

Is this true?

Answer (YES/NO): NO